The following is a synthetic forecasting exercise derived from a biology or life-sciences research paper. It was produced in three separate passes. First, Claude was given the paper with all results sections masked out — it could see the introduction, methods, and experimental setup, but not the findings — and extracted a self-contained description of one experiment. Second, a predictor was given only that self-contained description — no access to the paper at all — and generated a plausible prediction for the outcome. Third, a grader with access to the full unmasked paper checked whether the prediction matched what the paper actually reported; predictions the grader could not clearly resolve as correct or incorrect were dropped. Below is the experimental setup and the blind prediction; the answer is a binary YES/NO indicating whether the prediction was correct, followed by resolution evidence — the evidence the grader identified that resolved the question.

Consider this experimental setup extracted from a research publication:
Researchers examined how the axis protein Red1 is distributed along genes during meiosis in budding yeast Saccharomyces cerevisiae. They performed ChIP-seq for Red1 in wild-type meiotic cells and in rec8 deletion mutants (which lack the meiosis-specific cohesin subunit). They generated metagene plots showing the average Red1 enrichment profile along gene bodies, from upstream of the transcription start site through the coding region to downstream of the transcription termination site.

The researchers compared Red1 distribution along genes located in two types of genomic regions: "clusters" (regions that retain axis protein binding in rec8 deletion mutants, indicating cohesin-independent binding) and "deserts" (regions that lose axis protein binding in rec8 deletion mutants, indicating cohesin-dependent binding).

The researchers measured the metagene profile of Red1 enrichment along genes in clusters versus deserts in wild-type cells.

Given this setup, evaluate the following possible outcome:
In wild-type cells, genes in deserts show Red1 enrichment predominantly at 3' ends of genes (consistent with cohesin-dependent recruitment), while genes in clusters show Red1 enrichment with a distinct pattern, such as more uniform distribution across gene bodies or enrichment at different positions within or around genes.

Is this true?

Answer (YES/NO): NO